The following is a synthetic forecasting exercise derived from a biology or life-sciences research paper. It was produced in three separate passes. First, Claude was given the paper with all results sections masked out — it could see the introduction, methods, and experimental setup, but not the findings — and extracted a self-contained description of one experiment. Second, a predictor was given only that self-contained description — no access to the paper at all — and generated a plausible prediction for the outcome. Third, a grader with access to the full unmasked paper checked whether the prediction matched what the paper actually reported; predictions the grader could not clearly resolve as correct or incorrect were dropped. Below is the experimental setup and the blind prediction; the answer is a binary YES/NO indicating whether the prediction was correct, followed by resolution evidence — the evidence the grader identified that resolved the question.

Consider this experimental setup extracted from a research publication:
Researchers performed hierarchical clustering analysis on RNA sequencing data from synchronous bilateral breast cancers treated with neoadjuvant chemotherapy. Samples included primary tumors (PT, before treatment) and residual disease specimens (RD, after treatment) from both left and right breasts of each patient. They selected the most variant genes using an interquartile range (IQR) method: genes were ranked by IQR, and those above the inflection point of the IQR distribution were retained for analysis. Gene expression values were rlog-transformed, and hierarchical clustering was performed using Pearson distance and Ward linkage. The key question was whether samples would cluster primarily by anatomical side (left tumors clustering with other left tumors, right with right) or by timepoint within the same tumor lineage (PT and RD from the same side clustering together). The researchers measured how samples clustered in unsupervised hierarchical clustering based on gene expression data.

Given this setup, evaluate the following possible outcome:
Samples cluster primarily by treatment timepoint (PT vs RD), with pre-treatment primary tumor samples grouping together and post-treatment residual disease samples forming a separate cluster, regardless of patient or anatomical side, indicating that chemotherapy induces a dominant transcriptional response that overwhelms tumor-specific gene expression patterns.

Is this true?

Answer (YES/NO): NO